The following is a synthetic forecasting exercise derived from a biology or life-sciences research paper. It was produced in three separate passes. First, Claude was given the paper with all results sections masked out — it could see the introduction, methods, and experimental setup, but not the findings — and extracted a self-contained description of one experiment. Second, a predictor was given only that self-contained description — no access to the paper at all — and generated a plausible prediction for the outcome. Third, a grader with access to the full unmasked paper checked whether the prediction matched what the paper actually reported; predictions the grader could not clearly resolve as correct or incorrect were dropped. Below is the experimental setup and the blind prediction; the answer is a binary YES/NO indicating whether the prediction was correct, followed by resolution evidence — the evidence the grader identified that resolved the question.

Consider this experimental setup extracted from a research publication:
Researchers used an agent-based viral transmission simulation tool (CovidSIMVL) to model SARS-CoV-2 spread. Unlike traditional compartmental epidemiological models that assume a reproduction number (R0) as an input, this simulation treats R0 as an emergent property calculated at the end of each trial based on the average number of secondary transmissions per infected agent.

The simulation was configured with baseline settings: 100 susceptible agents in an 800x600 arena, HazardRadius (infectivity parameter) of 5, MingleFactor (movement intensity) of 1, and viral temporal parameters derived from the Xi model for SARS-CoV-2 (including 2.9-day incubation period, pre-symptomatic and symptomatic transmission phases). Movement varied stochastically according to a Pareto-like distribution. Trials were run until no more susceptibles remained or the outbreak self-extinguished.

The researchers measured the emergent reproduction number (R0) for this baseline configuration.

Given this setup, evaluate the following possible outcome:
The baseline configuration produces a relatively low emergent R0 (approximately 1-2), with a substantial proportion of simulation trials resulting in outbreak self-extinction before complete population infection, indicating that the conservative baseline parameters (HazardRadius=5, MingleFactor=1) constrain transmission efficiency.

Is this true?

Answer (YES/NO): NO